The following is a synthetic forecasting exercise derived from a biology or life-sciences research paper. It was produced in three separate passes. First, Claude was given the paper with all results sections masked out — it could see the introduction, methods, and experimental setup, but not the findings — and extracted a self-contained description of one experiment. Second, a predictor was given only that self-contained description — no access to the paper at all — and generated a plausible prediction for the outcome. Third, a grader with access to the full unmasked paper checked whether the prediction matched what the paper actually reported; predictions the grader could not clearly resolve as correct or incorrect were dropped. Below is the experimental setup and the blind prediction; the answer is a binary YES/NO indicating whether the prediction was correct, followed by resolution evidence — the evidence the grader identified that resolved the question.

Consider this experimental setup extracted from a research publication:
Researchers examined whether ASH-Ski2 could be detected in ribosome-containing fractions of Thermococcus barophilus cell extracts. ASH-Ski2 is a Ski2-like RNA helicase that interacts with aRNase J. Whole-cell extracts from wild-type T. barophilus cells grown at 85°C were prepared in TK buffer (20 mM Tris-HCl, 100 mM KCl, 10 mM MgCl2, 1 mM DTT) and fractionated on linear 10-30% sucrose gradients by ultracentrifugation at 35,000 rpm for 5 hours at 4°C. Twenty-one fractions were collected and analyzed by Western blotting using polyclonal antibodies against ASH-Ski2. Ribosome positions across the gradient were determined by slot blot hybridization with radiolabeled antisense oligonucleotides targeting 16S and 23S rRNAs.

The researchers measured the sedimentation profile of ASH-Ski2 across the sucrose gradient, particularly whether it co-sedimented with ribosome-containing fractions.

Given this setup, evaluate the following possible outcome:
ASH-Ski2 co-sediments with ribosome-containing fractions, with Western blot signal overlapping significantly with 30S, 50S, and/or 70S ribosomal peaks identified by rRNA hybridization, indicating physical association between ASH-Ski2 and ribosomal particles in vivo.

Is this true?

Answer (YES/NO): YES